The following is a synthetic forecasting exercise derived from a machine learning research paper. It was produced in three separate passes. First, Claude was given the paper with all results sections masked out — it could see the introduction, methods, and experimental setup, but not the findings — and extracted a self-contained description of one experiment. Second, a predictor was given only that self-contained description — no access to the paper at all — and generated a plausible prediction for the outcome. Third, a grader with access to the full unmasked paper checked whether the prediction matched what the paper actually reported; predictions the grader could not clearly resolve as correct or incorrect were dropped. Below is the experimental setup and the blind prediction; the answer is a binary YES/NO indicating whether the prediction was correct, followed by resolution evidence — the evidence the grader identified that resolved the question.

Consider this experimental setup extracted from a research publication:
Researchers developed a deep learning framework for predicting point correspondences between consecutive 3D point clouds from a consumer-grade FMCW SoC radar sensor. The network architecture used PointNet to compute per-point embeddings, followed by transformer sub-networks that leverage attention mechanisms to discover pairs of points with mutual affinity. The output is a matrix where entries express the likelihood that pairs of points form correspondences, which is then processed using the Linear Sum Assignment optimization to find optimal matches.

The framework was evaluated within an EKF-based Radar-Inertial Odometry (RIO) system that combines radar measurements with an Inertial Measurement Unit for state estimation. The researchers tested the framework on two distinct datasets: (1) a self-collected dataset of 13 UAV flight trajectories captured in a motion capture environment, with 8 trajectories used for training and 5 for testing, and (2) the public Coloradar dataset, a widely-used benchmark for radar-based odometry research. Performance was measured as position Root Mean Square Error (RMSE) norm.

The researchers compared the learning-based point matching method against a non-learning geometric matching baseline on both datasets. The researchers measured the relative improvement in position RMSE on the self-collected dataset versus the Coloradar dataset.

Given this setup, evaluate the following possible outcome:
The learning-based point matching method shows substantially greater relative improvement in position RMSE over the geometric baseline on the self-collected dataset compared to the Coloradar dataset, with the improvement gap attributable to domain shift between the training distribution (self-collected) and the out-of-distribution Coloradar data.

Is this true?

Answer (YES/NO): NO